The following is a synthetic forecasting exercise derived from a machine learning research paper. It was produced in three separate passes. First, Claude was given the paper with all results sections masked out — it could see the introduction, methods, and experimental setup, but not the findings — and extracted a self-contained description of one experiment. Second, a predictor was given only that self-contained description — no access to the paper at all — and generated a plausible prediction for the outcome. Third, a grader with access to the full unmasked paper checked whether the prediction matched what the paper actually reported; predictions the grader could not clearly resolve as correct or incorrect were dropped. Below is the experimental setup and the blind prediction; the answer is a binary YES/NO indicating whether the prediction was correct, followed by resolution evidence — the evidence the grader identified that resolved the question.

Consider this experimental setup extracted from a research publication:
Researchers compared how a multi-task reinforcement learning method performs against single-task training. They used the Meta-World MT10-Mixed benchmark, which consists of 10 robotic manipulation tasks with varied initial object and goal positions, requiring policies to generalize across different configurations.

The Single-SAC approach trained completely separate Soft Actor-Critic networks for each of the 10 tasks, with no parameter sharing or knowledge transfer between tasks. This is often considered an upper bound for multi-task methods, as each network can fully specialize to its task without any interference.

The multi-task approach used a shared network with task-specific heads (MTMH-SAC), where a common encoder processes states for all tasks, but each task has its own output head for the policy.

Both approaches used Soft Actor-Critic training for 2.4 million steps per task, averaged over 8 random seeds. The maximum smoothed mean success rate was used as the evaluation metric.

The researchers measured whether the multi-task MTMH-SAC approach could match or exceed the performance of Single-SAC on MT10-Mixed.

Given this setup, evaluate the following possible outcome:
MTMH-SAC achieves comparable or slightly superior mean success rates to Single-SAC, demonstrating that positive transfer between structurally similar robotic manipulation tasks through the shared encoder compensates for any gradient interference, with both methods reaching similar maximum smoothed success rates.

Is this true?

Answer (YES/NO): NO